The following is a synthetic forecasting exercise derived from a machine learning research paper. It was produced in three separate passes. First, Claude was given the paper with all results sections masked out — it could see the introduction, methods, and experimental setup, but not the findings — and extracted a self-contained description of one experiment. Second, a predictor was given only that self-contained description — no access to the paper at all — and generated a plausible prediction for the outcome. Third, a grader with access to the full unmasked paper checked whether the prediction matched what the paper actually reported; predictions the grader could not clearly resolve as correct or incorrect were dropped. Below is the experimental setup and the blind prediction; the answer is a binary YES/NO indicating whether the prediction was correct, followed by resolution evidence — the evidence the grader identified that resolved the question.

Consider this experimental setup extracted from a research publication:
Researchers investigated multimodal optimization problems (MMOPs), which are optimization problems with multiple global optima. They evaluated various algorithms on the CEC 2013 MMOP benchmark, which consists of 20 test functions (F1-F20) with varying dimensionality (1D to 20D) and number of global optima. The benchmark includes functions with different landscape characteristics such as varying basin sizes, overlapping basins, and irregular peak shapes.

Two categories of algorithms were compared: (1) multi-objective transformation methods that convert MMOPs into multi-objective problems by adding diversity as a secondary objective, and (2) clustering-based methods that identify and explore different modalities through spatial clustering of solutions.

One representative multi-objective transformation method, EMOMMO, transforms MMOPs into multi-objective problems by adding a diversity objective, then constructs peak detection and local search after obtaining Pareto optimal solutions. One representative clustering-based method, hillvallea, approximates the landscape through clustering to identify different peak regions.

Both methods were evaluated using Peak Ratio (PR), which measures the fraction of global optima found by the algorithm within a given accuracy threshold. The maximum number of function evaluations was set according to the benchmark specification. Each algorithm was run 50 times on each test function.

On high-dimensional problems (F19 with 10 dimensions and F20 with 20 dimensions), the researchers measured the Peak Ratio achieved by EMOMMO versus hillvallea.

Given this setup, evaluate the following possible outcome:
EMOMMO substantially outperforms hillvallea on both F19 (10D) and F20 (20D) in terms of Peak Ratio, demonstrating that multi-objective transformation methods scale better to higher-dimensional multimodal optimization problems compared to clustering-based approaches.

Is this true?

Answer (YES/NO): NO